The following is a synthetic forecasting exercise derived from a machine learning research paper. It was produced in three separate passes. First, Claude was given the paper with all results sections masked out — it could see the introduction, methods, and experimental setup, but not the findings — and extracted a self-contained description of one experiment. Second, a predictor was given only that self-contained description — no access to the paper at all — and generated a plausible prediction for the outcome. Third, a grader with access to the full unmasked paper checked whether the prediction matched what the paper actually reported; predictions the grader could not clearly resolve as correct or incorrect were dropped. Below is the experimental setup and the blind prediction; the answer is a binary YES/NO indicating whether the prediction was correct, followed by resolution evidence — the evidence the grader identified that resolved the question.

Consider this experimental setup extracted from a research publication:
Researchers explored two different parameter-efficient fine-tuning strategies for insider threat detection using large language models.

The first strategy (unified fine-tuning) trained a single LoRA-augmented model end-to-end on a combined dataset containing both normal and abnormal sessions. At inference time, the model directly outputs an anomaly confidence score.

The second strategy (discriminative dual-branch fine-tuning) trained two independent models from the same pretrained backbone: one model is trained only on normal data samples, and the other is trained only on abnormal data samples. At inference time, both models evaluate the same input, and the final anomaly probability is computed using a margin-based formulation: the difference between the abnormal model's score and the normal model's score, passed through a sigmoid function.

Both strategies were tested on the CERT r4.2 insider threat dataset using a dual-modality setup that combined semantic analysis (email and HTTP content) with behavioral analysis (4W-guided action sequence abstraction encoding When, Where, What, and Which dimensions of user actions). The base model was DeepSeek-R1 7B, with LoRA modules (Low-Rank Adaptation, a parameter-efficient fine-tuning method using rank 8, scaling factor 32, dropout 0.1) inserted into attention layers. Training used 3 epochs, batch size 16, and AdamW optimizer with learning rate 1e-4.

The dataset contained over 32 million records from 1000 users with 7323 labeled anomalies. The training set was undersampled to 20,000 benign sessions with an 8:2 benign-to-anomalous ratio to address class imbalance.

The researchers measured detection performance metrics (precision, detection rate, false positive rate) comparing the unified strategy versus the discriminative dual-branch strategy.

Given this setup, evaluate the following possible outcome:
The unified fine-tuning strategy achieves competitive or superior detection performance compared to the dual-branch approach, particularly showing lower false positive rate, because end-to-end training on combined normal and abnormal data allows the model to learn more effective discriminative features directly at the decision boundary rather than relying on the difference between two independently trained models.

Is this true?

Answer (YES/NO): NO